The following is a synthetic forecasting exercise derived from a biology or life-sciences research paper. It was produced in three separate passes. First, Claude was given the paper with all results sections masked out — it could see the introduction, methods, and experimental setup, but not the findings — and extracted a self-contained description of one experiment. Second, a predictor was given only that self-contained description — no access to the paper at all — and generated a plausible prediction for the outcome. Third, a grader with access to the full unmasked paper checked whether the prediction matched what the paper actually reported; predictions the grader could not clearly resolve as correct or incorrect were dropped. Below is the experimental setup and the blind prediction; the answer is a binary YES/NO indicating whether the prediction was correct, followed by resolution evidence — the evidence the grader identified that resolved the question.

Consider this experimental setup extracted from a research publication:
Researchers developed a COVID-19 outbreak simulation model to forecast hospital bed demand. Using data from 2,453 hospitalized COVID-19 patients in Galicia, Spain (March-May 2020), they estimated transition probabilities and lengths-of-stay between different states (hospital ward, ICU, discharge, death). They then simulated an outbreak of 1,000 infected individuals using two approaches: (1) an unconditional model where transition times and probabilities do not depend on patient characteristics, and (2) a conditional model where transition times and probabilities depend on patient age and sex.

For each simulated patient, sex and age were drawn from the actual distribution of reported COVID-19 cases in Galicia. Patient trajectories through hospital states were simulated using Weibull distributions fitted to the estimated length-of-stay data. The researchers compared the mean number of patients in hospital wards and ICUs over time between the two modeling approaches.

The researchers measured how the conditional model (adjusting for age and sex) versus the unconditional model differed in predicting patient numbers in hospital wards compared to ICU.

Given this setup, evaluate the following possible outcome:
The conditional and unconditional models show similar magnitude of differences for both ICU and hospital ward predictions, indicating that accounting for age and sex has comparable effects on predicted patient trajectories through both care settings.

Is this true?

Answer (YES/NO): NO